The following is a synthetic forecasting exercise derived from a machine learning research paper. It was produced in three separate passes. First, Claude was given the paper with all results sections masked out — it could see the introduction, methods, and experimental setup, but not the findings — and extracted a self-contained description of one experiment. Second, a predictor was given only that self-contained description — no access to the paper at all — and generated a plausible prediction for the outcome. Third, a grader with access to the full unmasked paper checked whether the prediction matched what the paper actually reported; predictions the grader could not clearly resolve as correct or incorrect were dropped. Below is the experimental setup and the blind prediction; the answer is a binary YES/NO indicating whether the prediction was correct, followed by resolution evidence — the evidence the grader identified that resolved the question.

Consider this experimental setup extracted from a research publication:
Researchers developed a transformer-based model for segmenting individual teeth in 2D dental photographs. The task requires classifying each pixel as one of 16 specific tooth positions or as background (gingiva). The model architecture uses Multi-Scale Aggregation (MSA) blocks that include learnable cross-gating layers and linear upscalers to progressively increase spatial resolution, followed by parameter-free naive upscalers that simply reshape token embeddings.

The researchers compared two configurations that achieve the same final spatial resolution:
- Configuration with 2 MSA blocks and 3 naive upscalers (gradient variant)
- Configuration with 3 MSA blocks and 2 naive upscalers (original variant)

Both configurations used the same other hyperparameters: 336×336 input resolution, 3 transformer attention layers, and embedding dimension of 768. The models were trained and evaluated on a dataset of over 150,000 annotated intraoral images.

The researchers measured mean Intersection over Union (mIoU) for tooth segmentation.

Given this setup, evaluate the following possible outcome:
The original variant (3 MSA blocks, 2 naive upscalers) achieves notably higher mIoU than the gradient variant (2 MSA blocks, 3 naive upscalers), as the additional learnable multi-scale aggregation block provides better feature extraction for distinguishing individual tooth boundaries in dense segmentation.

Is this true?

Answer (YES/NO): NO